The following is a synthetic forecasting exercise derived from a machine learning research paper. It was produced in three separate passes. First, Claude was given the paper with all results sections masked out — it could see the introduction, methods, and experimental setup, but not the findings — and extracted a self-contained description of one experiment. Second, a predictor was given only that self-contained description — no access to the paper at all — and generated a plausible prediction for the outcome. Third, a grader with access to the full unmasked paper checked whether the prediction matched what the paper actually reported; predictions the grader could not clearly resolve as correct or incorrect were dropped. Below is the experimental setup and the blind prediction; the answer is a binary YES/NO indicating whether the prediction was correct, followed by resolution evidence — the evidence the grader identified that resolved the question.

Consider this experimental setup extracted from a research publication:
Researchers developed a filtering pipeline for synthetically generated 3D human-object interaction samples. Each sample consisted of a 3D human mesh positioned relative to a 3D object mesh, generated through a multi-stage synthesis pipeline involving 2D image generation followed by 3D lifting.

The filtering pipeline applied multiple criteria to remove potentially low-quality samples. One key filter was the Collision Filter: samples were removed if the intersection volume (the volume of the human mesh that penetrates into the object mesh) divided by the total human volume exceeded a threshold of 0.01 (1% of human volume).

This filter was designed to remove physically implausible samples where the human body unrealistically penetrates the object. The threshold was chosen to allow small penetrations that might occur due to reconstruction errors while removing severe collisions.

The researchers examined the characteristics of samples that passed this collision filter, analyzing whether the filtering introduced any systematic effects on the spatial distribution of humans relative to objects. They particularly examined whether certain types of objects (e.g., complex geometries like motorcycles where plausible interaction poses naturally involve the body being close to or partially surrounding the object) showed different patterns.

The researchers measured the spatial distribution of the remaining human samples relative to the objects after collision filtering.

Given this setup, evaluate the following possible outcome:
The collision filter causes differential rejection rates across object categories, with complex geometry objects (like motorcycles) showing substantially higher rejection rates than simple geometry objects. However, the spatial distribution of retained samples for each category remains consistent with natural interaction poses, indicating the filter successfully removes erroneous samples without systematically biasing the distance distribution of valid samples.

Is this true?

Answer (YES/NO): NO